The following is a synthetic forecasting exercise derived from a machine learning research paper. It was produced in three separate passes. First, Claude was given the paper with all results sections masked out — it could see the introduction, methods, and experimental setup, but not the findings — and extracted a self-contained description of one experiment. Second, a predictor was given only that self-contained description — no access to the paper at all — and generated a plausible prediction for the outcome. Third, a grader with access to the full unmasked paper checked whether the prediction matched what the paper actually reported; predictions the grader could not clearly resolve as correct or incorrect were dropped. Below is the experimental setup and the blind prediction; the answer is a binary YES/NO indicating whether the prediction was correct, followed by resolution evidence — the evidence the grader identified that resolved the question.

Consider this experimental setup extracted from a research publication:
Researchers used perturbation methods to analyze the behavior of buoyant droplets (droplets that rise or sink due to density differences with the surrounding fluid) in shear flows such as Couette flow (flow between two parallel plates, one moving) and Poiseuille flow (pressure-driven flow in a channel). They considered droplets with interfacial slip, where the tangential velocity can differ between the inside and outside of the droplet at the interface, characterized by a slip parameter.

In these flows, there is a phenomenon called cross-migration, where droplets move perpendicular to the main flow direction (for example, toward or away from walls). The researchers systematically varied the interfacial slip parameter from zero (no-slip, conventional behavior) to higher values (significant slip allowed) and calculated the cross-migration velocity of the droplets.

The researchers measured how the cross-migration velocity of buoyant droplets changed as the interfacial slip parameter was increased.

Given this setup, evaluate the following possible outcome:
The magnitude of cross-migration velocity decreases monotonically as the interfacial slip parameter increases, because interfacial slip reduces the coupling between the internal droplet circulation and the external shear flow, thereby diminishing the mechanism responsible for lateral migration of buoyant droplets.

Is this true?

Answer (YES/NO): NO